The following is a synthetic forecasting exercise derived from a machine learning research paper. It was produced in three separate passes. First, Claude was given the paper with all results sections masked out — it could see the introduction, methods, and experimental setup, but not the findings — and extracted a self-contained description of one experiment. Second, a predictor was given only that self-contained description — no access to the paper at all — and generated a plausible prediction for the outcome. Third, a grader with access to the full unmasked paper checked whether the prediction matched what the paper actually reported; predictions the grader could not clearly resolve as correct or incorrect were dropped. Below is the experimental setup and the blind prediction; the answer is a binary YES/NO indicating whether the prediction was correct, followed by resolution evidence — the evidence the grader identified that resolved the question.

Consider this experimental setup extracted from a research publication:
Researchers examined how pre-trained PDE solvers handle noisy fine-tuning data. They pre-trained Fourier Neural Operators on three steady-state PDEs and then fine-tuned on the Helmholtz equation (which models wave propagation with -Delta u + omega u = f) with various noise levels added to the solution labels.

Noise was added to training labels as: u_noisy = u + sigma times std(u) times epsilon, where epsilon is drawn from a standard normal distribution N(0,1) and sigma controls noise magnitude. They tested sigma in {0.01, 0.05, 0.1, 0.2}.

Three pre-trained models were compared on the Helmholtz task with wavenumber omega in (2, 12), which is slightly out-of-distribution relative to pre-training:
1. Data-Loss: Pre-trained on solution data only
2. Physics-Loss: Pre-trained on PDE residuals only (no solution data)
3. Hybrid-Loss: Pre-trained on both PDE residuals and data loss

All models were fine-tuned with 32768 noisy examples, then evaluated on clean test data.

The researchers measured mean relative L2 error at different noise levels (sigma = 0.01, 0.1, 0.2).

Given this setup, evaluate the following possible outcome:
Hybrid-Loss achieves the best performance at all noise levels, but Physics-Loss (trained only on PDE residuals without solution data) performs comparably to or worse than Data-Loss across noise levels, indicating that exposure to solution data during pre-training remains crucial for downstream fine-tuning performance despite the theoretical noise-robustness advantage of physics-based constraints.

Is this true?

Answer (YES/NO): NO